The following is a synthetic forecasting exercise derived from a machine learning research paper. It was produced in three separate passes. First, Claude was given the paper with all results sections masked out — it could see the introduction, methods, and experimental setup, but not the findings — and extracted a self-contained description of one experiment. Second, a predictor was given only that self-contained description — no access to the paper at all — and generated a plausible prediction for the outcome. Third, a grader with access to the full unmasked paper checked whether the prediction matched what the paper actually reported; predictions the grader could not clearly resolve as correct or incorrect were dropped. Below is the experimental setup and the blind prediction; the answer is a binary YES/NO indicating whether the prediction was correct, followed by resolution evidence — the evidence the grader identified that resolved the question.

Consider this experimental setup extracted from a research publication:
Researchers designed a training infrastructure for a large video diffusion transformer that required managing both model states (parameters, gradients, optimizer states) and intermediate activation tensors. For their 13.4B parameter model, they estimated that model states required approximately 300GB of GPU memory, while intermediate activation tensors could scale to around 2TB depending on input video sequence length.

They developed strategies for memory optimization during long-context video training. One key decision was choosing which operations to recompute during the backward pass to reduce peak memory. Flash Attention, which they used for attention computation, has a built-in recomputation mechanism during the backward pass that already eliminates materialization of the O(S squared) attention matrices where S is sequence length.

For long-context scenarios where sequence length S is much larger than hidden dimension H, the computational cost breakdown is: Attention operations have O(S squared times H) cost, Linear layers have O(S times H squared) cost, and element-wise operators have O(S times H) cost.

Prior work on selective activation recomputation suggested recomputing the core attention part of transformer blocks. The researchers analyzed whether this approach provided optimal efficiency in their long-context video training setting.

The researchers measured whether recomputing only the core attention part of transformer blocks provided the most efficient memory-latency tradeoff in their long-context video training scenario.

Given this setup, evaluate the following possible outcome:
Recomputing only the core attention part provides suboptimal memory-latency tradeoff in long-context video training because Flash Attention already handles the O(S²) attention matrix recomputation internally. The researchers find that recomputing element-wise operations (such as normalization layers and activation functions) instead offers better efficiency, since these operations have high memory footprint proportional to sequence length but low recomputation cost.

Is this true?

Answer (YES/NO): YES